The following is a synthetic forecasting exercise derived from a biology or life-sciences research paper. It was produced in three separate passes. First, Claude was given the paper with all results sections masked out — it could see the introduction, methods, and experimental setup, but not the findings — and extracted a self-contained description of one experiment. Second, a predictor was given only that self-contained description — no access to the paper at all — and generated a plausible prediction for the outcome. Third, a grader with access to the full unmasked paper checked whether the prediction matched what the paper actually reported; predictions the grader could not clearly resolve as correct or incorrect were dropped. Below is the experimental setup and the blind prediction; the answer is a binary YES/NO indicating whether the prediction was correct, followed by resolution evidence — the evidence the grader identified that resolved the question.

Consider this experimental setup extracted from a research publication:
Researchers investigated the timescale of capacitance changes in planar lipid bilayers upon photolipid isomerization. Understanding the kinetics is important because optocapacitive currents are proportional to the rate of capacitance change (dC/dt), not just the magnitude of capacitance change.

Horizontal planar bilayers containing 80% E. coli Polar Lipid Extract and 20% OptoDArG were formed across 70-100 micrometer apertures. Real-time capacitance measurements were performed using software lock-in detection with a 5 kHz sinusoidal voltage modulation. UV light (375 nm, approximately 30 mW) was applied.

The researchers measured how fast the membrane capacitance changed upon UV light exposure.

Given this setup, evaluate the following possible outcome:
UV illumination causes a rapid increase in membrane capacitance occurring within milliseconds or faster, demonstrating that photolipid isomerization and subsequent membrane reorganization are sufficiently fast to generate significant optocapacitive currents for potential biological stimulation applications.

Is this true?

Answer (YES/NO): YES